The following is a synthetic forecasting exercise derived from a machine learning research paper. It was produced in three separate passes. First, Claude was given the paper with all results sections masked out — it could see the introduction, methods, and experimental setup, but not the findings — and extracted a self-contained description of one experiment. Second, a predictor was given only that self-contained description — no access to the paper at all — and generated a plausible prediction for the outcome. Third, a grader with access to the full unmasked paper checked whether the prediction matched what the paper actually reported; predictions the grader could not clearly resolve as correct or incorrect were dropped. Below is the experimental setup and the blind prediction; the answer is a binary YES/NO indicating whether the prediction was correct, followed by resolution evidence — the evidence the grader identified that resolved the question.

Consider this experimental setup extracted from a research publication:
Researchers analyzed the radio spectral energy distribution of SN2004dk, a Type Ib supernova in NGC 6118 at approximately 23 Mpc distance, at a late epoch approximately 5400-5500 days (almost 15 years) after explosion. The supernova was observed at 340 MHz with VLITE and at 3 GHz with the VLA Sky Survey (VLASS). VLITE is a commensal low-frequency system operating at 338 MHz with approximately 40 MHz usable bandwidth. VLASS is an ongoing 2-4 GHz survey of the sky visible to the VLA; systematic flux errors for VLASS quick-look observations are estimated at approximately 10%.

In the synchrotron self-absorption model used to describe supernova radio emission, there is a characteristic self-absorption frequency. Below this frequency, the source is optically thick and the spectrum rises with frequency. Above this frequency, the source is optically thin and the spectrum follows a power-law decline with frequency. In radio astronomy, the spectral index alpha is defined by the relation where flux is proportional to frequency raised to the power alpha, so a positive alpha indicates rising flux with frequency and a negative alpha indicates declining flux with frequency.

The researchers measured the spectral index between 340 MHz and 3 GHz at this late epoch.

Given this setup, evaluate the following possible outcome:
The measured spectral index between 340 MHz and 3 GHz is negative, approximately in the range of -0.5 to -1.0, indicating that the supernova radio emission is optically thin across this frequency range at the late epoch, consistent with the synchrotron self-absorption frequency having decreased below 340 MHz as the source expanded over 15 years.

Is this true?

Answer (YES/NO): NO